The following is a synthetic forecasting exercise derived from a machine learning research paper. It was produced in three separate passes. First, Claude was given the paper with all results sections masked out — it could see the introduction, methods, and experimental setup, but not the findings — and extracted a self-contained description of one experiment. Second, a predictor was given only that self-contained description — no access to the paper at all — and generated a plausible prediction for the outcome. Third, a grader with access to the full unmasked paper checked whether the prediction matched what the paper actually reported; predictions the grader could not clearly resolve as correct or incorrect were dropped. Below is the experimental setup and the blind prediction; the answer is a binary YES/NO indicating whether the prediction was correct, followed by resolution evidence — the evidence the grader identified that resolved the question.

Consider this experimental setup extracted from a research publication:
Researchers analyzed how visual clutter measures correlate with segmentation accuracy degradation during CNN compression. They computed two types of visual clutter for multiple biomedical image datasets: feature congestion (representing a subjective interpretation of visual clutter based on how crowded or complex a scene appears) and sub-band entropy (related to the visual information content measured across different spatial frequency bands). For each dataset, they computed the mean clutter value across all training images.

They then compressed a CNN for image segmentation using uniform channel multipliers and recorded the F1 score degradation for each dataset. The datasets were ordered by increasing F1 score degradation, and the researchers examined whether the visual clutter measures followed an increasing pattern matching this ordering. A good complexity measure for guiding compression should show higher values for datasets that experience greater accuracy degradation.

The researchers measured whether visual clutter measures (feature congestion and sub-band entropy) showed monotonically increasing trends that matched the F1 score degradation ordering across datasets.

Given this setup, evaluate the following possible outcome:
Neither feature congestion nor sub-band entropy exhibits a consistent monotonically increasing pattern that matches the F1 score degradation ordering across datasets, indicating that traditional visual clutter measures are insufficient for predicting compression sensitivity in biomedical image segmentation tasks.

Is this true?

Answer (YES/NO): YES